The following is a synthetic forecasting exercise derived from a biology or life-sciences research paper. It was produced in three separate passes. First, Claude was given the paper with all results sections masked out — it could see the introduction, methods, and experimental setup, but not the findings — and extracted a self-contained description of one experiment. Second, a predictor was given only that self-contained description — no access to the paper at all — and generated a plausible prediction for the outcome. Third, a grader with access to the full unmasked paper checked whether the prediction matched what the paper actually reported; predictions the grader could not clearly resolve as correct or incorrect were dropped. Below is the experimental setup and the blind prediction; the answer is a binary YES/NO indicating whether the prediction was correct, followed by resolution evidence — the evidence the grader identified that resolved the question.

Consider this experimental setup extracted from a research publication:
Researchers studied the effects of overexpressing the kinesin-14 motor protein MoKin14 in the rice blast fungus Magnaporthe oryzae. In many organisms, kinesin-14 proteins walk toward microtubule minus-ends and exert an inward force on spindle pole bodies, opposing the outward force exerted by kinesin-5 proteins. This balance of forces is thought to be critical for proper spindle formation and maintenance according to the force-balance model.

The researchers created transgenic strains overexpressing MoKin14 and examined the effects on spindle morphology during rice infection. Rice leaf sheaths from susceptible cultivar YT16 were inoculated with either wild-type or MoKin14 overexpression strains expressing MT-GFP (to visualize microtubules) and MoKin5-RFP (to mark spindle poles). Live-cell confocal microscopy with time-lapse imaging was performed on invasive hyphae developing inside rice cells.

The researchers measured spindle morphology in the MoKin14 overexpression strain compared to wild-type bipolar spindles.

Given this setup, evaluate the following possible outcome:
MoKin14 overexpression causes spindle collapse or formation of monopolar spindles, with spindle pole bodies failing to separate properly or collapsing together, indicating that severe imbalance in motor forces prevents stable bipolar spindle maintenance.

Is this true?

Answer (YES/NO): YES